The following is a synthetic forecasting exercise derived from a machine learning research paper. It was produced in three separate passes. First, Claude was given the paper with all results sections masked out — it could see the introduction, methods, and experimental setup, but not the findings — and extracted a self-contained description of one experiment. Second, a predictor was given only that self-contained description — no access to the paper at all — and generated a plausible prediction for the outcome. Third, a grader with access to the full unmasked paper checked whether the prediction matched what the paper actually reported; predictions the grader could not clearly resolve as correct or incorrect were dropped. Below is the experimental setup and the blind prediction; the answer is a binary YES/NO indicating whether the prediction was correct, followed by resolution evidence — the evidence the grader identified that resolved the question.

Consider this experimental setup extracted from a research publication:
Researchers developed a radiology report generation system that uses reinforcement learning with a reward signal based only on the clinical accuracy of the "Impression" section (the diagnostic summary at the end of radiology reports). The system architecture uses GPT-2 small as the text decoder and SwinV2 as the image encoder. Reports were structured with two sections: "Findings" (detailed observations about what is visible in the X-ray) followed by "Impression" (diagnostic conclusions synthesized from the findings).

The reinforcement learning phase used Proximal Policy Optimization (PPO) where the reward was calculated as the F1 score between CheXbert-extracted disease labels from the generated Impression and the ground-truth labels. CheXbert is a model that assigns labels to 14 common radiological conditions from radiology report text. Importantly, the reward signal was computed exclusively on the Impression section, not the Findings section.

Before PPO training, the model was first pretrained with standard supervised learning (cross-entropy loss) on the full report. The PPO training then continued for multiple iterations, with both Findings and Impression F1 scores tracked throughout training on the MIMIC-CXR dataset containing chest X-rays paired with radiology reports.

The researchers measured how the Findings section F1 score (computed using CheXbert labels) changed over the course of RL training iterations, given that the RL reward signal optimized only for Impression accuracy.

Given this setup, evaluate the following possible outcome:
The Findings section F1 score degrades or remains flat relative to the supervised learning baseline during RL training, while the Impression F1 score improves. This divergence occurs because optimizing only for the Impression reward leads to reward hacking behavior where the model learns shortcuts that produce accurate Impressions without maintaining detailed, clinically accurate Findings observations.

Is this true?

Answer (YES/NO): NO